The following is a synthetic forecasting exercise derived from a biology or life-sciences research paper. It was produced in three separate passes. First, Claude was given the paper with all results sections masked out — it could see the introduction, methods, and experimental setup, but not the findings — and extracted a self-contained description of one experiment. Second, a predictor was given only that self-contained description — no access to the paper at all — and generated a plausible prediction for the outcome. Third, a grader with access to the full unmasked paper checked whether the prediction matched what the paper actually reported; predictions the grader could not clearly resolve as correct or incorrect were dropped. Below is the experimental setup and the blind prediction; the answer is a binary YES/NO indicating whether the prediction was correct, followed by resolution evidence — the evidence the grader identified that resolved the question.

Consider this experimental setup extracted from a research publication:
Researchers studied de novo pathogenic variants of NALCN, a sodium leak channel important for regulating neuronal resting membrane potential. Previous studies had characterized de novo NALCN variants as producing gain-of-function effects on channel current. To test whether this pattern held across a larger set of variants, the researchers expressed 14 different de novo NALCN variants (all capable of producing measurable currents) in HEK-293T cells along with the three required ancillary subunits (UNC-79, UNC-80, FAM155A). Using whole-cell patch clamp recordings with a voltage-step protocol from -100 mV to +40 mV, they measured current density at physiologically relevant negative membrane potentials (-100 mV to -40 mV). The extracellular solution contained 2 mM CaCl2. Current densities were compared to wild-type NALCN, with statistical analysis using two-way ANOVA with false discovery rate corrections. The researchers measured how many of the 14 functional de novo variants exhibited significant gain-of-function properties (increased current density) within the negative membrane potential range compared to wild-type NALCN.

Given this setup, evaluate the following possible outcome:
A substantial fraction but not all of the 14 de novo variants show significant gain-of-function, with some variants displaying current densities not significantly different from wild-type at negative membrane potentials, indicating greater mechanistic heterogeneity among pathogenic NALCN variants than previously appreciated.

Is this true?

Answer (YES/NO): YES